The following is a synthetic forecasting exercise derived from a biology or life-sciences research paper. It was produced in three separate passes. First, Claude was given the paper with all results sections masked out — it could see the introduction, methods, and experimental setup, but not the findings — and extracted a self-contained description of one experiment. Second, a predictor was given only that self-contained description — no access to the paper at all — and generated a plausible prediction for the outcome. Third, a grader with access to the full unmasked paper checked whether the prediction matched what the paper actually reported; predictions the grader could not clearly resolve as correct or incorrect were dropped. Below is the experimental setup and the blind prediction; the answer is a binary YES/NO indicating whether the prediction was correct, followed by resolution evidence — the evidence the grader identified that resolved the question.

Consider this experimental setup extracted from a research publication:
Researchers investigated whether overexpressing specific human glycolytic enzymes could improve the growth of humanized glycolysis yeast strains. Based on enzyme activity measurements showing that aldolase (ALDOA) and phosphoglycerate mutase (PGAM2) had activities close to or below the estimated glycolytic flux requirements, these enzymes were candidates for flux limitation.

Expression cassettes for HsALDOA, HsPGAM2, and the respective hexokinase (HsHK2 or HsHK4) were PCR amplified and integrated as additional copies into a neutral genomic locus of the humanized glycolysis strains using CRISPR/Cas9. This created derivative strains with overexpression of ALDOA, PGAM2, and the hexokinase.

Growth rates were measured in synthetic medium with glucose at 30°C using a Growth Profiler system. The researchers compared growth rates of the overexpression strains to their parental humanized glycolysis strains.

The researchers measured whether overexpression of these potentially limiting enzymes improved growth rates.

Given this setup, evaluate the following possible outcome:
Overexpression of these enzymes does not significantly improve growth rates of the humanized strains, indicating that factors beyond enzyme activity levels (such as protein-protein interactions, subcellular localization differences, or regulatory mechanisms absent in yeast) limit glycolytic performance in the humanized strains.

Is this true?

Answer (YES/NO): NO